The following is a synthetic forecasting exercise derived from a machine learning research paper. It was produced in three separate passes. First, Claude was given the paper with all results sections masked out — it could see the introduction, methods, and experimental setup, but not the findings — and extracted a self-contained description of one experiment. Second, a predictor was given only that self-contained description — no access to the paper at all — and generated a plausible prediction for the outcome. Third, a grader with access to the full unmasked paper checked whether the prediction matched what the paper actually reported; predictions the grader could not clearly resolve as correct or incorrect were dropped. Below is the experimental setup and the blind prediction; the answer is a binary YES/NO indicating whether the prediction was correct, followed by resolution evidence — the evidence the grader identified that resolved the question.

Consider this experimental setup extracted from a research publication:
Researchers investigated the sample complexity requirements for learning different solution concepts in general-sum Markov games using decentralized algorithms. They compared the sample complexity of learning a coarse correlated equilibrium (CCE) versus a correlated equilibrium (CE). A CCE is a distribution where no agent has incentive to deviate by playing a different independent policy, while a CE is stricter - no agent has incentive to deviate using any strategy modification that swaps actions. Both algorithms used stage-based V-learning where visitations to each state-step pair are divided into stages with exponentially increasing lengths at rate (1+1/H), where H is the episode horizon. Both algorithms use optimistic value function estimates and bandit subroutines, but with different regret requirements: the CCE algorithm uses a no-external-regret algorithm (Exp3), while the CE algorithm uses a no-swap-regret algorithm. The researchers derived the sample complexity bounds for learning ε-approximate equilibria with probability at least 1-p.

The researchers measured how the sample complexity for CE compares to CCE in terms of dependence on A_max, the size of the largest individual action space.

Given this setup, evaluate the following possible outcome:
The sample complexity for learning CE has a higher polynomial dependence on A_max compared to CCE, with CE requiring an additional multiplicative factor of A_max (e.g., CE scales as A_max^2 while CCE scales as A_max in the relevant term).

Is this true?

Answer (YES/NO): YES